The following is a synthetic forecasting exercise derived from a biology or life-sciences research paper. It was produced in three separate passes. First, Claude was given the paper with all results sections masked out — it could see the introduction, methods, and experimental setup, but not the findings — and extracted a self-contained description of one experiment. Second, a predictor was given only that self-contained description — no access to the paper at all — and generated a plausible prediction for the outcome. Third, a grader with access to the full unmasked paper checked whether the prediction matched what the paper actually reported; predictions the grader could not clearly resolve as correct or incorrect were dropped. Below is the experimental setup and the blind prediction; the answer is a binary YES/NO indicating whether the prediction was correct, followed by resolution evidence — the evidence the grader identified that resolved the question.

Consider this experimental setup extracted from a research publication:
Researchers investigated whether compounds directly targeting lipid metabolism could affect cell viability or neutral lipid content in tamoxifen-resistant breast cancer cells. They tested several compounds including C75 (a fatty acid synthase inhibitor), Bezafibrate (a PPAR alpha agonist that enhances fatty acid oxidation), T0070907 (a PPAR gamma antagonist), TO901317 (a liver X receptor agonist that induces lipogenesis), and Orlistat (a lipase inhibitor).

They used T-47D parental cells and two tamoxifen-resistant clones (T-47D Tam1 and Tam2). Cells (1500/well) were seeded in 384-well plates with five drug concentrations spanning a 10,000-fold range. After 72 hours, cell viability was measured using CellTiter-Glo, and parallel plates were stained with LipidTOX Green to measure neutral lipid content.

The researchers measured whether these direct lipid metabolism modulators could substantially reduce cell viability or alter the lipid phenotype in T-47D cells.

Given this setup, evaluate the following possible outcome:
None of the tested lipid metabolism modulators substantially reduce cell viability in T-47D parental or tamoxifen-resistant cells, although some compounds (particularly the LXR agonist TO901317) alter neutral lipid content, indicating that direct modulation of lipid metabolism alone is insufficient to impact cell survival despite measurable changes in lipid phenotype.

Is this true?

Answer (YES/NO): YES